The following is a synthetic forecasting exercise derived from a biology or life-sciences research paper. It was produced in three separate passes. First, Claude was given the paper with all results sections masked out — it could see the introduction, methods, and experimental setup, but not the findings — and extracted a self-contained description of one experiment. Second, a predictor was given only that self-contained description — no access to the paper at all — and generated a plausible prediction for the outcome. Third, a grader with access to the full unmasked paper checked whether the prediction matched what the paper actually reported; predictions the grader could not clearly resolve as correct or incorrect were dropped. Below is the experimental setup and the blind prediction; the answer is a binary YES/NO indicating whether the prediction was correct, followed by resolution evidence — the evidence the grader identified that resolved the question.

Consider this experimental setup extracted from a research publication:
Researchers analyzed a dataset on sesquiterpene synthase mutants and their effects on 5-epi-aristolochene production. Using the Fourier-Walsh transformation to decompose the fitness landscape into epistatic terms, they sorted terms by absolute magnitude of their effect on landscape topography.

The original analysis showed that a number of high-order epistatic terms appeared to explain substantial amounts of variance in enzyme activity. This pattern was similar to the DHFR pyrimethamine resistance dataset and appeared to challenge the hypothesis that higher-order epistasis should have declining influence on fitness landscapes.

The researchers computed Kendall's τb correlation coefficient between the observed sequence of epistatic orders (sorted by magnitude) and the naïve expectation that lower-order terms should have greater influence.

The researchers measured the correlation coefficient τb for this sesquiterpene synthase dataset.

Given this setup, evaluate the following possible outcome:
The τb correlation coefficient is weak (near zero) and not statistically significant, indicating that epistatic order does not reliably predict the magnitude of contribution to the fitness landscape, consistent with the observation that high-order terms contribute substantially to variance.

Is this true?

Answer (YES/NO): NO